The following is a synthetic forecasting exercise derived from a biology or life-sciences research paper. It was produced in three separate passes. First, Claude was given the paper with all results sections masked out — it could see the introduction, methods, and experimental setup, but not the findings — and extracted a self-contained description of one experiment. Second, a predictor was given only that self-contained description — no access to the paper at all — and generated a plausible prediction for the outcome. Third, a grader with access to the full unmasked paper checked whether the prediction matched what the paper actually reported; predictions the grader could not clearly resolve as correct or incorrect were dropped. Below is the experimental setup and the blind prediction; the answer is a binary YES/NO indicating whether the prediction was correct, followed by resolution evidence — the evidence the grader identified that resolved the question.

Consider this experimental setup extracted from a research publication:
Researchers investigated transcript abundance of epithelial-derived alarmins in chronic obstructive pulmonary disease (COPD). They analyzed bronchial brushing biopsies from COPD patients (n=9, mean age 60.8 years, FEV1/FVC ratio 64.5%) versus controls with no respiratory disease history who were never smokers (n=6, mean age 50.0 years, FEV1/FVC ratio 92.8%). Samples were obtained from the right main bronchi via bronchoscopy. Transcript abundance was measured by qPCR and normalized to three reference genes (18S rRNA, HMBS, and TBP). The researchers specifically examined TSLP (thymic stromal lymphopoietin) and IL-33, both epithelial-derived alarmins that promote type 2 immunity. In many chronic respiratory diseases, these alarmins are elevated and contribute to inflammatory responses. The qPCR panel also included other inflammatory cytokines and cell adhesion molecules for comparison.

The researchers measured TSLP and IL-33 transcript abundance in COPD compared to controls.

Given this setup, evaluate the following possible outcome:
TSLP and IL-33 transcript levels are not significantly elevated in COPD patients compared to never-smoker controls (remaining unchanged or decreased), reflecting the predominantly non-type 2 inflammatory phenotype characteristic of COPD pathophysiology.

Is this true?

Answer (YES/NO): YES